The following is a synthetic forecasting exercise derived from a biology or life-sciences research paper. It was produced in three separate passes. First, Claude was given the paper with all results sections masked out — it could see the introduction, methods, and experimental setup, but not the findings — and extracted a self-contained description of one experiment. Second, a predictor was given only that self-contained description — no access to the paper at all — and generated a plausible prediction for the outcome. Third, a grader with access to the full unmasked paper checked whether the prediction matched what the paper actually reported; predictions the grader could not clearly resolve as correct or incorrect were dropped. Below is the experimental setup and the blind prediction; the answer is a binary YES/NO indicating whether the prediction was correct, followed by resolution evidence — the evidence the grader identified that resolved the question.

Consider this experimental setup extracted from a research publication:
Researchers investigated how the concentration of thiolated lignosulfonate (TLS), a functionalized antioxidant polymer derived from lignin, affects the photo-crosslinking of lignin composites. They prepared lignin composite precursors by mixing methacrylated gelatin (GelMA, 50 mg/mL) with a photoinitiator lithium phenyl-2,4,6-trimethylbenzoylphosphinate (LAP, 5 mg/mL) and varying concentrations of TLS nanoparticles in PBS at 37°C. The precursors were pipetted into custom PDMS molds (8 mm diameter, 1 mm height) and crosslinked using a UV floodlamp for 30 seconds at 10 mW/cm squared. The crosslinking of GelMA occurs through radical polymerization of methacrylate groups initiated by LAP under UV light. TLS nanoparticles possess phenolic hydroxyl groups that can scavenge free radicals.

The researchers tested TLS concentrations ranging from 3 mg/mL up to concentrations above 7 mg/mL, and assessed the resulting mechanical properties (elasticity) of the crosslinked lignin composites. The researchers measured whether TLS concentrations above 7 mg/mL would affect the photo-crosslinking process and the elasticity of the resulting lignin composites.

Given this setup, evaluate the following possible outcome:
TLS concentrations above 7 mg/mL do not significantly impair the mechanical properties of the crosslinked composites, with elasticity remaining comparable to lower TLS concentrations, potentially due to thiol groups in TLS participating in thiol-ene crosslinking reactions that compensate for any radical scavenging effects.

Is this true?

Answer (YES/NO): NO